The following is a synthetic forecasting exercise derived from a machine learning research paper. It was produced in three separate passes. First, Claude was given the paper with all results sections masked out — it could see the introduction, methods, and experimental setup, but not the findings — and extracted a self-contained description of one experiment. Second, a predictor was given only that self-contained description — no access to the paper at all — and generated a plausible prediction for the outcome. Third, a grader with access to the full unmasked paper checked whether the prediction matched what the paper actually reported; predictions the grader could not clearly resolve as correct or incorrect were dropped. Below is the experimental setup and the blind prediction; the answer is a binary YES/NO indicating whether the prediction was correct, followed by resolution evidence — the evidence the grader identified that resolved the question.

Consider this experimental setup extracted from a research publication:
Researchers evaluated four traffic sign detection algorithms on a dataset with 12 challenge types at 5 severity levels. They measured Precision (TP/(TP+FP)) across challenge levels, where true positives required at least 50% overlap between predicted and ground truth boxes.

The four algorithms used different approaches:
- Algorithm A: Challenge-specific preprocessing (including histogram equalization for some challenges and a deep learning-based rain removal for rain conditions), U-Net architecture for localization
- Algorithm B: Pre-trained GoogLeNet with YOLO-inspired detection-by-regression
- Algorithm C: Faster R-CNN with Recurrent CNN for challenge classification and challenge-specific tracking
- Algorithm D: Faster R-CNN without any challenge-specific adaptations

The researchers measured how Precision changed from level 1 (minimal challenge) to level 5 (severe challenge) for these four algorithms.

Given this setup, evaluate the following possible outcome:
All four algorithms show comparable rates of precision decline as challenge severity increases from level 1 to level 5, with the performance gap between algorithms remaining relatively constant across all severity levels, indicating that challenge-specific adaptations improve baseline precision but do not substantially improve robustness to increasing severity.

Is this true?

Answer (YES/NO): NO